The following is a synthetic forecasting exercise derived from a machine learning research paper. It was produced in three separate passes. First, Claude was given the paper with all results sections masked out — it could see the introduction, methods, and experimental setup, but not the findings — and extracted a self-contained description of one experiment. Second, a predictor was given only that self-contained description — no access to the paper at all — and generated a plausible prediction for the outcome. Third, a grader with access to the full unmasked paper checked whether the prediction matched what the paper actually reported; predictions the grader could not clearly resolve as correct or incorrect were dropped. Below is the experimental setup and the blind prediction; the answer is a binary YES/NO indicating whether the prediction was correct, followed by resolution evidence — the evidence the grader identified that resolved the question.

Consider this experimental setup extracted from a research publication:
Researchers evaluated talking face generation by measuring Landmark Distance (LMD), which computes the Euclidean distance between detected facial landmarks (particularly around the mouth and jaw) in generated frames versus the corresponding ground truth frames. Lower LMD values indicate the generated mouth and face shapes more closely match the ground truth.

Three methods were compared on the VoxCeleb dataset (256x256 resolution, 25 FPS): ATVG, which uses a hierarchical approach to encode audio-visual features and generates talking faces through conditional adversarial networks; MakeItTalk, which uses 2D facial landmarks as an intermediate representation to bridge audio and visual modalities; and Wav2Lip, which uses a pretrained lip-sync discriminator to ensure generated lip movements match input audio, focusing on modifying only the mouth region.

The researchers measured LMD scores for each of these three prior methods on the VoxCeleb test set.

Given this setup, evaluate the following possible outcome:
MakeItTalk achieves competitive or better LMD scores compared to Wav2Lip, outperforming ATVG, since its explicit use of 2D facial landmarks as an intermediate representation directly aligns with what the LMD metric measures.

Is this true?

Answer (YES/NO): NO